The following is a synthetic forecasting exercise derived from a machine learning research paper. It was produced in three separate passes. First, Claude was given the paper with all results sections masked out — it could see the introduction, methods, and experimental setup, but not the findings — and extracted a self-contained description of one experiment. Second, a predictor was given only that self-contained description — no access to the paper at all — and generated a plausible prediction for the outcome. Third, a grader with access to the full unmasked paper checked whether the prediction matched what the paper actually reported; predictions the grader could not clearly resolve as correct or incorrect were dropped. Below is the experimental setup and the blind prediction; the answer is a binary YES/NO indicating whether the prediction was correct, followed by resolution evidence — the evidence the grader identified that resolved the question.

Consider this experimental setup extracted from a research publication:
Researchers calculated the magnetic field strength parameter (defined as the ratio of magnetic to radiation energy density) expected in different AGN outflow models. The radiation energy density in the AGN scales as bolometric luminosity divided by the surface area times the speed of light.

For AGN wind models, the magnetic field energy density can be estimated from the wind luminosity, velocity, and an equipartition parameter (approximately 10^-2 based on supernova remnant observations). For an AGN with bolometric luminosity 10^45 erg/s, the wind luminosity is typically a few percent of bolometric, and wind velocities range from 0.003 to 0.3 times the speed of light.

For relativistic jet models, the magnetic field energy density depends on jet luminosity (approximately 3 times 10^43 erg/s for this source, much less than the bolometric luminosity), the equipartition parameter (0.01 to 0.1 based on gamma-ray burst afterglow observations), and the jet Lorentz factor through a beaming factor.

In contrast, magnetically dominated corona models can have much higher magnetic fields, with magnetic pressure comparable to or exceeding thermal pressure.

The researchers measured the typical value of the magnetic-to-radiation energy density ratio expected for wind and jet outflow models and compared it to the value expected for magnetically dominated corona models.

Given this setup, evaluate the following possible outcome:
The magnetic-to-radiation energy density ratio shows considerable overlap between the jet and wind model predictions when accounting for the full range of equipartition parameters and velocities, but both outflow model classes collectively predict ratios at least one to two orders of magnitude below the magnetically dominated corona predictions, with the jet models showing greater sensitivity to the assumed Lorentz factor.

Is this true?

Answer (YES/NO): NO